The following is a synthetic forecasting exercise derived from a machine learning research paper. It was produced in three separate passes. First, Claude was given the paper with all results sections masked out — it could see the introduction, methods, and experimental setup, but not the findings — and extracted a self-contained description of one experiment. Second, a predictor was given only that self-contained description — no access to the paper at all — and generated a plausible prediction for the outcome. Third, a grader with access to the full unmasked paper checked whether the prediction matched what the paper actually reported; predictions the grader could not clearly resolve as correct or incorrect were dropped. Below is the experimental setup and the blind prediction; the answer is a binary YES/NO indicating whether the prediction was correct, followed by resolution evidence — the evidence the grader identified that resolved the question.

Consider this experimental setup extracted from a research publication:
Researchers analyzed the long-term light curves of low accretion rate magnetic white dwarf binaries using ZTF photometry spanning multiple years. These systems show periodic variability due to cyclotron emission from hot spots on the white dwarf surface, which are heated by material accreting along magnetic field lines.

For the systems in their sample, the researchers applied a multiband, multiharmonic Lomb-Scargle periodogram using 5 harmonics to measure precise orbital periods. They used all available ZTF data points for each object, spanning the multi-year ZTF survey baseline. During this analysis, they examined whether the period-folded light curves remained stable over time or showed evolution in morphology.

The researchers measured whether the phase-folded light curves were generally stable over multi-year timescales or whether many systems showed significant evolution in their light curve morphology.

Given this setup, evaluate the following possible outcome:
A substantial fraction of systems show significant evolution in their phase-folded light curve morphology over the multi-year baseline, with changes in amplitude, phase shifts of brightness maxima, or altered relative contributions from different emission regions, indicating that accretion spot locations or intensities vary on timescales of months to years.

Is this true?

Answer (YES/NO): NO